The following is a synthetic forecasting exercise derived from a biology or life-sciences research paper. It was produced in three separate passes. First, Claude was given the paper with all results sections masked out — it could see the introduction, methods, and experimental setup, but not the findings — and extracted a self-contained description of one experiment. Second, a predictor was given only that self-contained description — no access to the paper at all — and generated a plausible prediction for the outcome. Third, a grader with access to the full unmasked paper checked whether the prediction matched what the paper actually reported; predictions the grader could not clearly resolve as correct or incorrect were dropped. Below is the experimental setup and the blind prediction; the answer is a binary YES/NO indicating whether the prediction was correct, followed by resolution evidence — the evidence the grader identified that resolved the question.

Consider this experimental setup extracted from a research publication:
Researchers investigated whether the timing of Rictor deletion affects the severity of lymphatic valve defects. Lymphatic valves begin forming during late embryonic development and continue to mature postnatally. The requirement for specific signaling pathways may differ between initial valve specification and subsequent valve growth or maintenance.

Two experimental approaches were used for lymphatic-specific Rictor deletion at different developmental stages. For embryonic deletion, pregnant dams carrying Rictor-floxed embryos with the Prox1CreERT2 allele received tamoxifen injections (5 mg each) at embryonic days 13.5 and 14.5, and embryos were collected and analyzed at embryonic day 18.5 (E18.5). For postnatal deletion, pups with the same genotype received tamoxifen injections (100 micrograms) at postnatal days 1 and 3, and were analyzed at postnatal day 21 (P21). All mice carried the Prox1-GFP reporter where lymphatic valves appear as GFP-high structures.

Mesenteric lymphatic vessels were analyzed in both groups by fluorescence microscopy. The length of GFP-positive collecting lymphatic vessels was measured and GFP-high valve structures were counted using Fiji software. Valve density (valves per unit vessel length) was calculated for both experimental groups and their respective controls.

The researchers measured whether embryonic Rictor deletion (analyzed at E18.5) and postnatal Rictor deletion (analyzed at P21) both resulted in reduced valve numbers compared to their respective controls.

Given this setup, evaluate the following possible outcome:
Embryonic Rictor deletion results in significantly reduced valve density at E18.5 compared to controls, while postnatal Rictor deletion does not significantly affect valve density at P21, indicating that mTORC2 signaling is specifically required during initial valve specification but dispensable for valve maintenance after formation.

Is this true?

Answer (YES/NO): NO